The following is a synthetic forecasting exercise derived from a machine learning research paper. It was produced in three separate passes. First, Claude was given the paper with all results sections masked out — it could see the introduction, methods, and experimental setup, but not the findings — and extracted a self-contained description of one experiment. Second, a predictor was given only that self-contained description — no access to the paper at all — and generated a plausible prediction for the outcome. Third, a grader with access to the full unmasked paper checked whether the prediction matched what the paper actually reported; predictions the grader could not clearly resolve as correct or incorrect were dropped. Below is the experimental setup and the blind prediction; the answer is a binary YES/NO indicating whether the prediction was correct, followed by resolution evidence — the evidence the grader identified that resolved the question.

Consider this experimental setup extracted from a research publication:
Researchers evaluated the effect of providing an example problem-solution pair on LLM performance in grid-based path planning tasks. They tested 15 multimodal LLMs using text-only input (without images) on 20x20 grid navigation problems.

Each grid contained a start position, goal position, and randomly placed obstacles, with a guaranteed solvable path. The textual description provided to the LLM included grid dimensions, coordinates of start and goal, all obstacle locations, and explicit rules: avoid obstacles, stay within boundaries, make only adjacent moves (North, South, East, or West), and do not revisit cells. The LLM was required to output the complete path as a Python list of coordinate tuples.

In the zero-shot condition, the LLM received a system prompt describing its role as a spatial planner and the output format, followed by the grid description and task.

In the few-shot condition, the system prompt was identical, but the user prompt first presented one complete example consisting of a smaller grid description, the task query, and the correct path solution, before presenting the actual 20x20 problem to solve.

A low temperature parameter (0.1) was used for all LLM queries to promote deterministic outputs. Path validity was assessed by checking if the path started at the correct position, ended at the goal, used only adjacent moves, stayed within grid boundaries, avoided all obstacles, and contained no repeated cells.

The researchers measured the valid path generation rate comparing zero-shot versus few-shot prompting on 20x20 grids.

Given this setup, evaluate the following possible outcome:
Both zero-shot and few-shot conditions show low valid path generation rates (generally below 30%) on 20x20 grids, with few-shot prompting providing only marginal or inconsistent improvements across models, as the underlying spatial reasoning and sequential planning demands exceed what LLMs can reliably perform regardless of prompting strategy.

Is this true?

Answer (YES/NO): YES